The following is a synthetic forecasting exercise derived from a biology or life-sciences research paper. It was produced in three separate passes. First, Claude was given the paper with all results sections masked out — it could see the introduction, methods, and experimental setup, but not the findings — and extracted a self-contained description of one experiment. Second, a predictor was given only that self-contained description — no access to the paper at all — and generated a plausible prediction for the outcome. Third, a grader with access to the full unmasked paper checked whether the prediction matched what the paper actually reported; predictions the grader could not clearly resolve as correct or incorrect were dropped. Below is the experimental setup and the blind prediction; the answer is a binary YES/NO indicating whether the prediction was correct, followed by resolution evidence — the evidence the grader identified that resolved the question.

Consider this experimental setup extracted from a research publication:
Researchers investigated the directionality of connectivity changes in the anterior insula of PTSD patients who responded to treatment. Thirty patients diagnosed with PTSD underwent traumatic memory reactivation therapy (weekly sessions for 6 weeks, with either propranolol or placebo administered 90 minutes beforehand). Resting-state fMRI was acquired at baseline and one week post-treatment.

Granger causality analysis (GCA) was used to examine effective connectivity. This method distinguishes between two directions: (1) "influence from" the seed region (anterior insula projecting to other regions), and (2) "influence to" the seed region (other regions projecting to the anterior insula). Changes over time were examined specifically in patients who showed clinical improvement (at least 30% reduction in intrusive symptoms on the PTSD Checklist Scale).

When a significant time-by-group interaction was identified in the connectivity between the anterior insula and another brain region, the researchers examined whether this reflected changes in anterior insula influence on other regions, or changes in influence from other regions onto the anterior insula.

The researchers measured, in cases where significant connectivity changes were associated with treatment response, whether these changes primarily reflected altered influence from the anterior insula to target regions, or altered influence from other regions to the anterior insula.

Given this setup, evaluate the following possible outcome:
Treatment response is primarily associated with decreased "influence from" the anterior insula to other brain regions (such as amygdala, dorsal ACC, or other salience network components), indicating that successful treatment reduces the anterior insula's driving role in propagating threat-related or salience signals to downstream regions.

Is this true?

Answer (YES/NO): YES